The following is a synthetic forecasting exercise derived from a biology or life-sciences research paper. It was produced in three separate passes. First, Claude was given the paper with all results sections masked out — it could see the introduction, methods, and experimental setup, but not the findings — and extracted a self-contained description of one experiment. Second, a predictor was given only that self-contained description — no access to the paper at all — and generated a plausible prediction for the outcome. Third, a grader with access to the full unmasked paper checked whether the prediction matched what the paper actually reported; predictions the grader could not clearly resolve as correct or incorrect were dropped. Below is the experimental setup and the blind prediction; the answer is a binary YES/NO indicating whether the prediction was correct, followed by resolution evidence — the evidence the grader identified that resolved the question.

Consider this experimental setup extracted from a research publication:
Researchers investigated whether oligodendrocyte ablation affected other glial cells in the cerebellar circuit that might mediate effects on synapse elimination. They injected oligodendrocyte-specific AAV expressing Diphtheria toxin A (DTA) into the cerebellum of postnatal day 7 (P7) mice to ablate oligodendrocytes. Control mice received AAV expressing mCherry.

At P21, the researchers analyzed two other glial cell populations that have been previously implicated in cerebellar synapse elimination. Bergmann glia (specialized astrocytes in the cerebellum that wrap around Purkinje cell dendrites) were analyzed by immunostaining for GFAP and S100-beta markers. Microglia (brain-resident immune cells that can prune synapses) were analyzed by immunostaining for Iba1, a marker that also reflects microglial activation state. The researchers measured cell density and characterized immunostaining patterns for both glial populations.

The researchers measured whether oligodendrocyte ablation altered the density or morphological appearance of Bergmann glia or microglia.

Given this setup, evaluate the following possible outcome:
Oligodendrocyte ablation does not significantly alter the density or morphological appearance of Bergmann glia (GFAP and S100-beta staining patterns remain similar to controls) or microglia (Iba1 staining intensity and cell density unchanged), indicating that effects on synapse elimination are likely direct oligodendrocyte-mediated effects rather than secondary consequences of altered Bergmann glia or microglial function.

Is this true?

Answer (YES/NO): YES